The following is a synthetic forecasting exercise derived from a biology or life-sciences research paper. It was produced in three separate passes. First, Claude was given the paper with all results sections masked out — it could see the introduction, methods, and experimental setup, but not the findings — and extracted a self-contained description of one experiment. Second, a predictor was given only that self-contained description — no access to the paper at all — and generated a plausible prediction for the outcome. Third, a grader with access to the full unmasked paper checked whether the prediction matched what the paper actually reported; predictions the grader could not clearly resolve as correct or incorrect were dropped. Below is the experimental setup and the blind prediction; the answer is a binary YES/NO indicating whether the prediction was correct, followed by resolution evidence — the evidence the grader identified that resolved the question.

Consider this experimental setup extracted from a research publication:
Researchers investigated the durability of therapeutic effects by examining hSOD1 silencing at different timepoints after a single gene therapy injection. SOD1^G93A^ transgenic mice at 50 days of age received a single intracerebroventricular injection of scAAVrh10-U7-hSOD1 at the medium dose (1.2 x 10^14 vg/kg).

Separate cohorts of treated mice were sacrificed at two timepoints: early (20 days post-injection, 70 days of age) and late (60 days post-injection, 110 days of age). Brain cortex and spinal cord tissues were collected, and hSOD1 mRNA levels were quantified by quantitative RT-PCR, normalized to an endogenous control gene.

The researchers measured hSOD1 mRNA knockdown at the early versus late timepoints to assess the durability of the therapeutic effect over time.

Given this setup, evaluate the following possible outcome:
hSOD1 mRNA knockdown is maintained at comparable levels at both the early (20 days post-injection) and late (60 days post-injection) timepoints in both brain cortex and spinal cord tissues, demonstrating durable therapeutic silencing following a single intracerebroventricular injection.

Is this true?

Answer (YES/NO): NO